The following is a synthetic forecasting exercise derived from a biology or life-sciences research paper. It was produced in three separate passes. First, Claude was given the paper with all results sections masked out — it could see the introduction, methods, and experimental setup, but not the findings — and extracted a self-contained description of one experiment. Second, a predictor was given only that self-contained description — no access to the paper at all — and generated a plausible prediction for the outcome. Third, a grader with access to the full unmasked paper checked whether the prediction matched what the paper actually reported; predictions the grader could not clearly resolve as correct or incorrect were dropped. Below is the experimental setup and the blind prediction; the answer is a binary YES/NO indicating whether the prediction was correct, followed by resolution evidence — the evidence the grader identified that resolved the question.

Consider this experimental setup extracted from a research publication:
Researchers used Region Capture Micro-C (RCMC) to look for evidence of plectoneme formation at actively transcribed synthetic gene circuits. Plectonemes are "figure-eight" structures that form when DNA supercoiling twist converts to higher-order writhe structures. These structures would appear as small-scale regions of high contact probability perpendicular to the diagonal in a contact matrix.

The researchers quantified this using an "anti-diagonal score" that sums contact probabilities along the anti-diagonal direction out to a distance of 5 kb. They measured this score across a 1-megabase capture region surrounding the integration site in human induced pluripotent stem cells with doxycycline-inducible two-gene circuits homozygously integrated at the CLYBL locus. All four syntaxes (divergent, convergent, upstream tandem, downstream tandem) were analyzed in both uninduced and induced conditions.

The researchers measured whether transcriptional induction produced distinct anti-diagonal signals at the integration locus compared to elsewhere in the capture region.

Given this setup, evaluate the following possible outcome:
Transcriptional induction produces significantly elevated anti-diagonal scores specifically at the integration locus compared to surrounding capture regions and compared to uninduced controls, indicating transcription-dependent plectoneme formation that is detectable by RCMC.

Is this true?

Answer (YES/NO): YES